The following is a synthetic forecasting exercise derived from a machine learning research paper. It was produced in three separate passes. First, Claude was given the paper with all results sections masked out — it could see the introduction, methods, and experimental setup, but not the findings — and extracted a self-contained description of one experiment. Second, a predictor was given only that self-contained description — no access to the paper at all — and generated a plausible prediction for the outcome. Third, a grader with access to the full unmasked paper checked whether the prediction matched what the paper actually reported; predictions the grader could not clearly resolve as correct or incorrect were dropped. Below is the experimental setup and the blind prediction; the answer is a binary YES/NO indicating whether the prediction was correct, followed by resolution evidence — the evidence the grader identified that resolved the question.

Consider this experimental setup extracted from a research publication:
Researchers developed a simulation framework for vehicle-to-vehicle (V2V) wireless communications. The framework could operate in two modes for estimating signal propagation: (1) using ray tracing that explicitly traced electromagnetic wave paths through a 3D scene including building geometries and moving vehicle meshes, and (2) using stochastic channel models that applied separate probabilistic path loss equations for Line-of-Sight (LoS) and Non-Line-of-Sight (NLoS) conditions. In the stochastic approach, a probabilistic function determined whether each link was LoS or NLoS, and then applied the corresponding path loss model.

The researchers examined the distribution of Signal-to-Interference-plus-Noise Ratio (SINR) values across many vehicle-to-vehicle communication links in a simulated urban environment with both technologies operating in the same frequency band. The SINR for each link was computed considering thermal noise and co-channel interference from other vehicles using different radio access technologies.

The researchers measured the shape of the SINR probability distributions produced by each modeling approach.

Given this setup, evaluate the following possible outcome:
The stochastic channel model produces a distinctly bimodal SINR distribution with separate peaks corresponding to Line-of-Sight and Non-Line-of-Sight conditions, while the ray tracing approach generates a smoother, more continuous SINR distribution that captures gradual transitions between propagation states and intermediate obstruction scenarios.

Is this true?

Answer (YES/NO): YES